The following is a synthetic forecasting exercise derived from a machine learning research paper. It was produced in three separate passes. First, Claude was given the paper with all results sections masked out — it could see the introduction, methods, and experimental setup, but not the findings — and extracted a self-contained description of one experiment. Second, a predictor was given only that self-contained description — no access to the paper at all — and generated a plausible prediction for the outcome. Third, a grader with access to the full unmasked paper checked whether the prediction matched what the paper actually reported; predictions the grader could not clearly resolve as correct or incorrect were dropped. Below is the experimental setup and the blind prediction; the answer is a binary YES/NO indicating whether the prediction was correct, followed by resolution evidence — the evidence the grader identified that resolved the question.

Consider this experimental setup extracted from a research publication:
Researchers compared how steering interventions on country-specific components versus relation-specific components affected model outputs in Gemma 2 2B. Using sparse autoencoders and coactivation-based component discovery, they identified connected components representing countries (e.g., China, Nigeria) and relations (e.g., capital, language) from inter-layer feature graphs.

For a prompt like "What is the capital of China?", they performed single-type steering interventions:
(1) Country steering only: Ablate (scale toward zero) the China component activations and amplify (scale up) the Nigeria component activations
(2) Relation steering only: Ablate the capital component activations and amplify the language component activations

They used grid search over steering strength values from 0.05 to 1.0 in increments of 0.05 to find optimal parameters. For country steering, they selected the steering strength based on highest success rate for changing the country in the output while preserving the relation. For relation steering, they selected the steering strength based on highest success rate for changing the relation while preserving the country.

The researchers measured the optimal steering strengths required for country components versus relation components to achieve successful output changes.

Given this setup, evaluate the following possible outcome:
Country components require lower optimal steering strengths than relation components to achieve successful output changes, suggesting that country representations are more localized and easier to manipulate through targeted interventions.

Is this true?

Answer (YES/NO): YES